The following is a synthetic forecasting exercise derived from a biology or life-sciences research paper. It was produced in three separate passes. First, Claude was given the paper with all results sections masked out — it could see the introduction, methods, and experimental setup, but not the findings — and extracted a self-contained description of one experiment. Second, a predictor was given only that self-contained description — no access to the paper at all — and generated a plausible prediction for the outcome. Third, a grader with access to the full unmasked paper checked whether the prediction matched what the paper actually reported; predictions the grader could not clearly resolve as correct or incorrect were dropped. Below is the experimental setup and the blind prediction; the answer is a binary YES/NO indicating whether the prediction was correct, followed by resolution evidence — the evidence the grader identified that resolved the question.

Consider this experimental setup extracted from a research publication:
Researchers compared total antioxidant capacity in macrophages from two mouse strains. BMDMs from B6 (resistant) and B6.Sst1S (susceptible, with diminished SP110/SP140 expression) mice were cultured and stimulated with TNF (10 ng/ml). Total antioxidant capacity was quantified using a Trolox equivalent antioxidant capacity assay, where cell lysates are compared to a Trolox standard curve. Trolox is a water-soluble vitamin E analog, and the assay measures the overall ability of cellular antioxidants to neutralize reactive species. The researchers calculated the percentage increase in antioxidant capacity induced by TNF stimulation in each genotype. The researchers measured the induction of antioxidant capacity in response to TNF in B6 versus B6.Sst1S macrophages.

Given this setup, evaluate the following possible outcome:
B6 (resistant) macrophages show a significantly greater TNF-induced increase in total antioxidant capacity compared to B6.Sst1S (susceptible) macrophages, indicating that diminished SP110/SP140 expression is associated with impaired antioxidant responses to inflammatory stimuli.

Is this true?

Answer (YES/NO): YES